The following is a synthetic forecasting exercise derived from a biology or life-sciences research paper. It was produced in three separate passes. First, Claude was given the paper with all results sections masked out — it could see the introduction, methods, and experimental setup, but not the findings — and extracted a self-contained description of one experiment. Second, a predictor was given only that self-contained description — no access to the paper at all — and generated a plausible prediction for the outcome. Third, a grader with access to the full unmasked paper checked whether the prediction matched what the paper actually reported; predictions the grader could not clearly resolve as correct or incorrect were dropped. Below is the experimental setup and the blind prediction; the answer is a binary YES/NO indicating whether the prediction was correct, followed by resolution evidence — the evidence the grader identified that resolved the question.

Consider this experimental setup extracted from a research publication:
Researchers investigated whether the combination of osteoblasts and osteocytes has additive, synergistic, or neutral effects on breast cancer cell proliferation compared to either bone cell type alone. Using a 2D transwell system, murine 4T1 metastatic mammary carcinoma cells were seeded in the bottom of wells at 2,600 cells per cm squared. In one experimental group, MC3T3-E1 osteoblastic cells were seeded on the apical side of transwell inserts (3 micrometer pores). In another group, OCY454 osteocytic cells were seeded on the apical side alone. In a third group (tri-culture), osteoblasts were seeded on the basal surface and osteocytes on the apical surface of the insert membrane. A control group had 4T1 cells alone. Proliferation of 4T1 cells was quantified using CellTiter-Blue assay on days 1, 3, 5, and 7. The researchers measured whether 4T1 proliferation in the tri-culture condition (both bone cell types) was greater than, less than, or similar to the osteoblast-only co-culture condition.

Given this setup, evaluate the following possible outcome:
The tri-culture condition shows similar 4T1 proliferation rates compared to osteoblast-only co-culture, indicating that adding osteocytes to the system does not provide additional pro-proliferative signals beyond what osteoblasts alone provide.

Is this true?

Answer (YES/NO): NO